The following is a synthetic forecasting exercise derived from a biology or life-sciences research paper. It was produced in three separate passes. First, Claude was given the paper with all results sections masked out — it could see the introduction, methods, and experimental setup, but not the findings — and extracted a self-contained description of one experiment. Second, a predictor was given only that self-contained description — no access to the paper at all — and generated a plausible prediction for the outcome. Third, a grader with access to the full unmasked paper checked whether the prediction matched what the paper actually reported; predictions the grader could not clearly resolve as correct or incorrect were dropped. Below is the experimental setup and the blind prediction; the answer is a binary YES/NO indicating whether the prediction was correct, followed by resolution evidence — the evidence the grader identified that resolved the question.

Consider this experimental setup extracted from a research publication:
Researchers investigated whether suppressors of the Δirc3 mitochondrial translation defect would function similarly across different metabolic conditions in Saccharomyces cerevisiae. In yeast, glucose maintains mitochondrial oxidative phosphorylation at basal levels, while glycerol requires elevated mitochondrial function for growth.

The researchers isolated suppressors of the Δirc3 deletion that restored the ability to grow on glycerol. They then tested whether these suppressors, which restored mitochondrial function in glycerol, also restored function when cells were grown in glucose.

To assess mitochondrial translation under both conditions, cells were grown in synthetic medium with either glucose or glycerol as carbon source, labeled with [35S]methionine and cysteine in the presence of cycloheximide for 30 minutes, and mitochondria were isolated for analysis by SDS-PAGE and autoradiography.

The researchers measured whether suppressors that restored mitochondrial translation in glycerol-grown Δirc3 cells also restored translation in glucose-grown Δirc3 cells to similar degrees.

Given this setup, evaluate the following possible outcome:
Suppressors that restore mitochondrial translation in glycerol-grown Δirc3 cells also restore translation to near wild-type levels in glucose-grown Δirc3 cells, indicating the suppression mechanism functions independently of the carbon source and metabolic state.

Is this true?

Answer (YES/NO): NO